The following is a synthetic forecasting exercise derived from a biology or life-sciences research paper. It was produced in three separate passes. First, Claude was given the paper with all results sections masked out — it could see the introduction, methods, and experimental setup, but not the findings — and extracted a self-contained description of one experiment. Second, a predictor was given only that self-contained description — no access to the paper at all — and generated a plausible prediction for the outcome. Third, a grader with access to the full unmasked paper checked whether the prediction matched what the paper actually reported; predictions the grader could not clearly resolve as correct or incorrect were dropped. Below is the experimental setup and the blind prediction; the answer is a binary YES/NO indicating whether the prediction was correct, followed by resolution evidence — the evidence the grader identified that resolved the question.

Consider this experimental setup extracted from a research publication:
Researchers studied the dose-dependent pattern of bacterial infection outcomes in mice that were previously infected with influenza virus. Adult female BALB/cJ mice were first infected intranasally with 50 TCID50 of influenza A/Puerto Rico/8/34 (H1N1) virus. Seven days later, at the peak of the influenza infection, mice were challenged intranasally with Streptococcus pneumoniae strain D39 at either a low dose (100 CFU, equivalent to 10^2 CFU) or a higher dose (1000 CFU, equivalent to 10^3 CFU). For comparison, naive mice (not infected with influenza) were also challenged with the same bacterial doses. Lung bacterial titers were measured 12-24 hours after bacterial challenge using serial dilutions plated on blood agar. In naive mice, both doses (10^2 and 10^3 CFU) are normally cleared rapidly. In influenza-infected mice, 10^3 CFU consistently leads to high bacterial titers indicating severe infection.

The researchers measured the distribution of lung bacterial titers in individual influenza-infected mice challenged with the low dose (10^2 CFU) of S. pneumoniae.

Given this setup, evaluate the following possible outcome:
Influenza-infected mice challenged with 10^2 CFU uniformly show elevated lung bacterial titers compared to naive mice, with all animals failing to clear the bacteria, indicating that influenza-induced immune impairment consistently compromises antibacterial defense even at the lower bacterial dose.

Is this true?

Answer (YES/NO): NO